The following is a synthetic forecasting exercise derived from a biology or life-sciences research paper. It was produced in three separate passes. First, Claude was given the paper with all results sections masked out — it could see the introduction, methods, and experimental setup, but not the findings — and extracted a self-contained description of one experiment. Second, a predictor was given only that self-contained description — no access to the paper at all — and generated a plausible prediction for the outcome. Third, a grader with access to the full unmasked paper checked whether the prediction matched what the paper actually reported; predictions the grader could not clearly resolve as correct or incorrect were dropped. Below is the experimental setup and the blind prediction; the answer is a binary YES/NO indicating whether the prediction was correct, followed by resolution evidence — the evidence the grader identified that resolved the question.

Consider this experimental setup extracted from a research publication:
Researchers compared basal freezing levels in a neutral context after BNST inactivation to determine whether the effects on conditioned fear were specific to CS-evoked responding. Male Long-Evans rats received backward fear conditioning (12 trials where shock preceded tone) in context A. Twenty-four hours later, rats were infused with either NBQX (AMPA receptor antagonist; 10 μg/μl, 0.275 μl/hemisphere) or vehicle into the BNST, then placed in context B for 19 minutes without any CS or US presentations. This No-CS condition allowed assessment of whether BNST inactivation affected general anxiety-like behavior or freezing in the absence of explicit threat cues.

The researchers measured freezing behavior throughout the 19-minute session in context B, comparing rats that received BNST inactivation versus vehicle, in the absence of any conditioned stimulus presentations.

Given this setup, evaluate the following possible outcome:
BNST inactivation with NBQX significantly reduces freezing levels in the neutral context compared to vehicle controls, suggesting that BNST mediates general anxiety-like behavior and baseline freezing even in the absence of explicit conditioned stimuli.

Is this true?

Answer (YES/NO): NO